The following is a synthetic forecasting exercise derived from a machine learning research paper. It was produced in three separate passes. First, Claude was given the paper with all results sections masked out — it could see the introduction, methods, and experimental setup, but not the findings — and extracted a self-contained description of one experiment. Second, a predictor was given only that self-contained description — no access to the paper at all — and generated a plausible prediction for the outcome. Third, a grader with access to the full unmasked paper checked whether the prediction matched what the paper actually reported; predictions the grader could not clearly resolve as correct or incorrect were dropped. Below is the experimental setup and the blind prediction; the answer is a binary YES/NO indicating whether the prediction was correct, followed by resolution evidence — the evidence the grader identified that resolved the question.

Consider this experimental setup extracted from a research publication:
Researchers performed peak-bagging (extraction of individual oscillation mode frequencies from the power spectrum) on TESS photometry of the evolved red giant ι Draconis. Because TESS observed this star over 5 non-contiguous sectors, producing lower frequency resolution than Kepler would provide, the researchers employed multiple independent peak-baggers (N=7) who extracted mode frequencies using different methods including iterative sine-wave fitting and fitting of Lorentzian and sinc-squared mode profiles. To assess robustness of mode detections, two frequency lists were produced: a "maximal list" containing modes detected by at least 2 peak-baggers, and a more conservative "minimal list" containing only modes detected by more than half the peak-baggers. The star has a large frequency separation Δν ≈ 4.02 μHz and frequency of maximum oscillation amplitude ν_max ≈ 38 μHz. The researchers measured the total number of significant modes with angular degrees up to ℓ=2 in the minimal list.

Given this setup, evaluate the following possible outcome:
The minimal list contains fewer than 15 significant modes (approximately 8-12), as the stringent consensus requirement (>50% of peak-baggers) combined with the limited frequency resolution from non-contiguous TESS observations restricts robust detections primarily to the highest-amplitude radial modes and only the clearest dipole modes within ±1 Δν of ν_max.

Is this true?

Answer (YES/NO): NO